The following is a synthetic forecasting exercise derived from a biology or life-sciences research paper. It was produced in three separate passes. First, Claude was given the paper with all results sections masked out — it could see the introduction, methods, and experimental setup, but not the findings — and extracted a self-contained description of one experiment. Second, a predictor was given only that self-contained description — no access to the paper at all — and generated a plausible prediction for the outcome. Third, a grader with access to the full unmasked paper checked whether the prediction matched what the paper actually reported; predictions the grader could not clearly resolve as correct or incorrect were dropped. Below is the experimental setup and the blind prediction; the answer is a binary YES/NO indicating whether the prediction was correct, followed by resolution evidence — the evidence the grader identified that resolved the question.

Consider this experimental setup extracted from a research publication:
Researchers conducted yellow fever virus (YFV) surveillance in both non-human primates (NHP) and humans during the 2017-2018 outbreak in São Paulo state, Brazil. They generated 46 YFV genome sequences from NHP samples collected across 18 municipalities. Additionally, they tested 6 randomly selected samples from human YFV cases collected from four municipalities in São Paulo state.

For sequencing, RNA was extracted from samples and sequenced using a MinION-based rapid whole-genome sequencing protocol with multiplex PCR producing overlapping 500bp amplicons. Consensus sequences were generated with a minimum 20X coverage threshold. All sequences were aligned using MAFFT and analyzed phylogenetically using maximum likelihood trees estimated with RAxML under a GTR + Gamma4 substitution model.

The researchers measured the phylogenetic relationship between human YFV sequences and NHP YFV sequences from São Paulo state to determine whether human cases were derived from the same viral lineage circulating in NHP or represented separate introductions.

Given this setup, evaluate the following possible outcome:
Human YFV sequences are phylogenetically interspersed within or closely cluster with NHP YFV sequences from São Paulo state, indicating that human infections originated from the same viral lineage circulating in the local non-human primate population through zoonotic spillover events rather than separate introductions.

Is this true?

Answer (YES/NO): YES